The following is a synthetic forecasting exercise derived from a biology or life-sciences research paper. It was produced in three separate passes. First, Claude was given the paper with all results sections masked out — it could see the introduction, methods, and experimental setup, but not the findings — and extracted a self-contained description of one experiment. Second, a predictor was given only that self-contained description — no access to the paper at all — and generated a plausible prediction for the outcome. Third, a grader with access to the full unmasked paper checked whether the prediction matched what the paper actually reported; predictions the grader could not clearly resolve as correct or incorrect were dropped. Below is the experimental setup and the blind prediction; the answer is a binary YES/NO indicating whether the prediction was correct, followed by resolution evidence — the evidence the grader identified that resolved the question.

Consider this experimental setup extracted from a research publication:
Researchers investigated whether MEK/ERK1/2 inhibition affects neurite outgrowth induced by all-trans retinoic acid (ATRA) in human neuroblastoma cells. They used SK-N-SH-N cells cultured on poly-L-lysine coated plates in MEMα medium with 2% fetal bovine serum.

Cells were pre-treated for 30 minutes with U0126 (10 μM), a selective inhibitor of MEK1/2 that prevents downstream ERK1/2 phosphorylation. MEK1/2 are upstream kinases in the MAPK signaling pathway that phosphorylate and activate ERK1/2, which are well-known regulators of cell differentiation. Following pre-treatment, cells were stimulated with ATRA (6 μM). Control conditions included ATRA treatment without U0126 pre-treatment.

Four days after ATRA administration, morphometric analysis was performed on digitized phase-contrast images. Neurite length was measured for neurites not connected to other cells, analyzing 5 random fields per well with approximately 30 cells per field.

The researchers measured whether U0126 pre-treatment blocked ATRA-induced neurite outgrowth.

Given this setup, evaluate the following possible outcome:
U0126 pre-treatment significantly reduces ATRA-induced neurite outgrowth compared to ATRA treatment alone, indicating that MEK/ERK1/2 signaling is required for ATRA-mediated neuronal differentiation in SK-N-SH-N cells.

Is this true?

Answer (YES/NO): YES